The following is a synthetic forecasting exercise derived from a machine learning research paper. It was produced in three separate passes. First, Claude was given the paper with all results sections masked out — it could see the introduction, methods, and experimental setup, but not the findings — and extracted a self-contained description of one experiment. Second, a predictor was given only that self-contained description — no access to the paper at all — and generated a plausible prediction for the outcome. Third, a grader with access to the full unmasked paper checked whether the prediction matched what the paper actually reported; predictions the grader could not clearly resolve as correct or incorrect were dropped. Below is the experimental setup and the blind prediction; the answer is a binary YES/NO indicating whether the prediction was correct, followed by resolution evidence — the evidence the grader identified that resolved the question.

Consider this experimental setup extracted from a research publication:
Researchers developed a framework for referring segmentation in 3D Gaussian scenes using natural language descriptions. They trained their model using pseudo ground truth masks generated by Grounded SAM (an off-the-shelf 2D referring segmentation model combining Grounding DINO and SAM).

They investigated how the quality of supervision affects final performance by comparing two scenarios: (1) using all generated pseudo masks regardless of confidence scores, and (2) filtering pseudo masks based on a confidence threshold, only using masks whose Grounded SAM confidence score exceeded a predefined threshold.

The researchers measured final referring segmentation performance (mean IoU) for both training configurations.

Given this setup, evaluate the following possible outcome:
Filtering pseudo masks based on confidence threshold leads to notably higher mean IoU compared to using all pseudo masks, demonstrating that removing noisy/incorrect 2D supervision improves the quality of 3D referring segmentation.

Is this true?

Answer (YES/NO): YES